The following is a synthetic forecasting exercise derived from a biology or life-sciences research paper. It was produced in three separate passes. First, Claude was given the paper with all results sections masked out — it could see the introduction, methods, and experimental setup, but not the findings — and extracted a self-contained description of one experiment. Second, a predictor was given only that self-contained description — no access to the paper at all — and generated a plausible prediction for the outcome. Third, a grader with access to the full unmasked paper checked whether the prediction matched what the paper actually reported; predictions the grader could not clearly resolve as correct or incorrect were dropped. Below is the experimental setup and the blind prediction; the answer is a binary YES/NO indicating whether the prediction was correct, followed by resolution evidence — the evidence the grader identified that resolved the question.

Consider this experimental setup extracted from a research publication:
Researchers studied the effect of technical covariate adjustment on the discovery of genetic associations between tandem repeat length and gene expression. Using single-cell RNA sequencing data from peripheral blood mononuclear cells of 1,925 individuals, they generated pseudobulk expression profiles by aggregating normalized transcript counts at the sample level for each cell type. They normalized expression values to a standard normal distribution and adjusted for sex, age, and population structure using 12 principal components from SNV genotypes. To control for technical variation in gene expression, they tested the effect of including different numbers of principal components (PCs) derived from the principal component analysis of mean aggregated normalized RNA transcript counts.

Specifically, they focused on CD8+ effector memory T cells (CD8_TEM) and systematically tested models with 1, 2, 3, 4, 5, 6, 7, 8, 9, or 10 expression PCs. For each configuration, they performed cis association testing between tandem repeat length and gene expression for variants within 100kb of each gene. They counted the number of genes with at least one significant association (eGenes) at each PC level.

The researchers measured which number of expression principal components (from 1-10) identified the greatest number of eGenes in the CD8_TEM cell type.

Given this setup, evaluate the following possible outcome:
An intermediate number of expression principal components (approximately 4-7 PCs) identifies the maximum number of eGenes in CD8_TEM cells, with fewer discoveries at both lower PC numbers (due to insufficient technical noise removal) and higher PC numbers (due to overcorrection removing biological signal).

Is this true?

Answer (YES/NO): YES